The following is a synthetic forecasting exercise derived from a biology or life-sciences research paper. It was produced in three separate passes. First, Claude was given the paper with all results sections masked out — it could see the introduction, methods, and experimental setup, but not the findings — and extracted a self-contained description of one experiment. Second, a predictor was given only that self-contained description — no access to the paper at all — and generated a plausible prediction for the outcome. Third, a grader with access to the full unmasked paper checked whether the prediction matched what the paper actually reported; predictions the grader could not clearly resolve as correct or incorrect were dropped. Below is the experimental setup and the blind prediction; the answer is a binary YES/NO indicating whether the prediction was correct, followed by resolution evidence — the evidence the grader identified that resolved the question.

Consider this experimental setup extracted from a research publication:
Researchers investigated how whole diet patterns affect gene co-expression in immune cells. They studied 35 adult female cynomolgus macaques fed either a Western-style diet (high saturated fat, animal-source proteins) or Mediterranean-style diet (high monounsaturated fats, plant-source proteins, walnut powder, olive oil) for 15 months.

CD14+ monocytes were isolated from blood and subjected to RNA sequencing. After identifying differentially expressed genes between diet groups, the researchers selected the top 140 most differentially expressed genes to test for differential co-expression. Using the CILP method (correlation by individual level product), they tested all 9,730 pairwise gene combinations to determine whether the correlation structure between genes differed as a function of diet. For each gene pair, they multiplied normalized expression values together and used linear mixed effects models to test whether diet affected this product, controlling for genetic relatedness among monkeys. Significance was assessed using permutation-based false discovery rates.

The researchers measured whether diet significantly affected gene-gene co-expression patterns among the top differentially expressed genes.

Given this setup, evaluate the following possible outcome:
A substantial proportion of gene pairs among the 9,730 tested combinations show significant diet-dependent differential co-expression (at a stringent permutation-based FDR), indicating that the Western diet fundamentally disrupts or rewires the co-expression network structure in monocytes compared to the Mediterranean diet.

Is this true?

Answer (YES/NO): NO